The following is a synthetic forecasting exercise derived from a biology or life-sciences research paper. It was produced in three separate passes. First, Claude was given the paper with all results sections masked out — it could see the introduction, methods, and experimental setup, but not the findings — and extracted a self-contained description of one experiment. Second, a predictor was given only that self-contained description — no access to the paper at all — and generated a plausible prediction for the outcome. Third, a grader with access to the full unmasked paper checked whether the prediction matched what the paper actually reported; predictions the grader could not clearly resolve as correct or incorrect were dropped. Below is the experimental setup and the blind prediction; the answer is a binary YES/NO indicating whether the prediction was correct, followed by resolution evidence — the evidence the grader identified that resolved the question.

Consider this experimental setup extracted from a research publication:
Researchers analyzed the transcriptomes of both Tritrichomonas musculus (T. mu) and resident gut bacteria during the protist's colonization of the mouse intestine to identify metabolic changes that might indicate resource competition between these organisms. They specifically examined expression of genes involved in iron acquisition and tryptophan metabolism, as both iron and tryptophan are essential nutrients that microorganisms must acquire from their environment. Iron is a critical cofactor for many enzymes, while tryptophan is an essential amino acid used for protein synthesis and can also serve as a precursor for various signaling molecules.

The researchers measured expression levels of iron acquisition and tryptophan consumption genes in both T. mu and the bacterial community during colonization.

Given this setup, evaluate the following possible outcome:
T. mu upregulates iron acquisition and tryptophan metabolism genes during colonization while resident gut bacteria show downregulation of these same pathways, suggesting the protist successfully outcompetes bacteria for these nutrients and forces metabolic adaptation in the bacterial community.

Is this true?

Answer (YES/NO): NO